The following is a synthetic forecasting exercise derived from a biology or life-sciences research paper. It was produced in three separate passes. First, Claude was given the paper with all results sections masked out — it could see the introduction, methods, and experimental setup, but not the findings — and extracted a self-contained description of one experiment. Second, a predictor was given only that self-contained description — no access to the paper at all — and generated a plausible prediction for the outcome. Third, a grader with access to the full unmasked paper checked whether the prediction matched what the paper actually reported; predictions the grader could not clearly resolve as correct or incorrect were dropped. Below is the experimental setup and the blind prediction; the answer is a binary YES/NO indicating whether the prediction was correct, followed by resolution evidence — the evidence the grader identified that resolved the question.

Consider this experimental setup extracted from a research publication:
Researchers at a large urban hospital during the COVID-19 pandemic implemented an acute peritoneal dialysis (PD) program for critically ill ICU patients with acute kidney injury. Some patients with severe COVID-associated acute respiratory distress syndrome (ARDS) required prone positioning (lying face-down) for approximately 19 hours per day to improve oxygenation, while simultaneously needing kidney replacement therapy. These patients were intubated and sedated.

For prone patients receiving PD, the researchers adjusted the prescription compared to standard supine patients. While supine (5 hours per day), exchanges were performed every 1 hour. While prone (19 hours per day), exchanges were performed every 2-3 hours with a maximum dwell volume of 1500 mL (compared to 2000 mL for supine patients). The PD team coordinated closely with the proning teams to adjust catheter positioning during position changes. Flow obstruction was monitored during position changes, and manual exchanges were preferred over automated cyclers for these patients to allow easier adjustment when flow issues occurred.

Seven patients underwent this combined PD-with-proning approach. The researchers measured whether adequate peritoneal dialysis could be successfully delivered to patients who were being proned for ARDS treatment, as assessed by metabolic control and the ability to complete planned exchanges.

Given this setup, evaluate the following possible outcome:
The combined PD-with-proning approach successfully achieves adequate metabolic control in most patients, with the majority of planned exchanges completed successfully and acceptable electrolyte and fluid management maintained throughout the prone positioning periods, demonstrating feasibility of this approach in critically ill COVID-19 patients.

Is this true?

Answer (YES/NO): YES